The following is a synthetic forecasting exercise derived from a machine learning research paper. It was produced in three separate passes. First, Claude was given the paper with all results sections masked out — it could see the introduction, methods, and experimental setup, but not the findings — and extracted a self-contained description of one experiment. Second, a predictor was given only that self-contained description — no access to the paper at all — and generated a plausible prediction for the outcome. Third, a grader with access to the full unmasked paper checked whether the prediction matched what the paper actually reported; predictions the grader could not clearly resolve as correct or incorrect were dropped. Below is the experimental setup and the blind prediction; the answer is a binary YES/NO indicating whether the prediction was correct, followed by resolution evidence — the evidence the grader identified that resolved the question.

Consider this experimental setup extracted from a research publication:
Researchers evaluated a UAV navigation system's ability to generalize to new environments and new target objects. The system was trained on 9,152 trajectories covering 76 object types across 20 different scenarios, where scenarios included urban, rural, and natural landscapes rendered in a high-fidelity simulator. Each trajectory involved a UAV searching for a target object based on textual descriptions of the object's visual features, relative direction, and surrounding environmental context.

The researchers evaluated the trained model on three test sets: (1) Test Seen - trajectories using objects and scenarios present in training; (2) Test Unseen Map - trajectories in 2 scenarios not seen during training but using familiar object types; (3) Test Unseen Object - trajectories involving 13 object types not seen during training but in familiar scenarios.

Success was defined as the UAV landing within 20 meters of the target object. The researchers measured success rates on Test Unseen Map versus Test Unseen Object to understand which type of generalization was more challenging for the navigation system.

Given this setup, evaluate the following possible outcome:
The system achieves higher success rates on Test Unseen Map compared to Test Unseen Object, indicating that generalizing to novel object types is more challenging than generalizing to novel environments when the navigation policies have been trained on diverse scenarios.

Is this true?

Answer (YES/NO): NO